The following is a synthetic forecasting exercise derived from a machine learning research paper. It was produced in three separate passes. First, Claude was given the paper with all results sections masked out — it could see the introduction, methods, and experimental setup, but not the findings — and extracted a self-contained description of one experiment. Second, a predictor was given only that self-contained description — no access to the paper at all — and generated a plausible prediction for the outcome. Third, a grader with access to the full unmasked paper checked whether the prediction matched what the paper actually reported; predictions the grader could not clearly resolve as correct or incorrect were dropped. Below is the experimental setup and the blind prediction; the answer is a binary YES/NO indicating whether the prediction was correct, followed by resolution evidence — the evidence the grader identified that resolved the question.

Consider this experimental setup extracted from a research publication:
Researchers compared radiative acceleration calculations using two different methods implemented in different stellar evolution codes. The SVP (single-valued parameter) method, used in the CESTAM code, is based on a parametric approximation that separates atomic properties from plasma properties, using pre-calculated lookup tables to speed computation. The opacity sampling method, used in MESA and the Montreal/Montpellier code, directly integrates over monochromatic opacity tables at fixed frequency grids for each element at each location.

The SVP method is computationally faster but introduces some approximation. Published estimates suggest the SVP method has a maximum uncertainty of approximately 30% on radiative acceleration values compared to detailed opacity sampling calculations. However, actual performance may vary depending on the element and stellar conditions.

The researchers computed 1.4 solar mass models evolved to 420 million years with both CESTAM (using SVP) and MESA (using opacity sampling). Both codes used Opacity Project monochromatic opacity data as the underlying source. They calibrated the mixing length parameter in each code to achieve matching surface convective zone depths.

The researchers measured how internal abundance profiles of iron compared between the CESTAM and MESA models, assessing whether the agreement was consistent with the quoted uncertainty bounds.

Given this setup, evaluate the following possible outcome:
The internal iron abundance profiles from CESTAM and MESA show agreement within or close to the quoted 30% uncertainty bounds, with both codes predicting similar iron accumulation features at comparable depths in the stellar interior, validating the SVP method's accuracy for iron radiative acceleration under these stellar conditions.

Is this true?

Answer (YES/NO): YES